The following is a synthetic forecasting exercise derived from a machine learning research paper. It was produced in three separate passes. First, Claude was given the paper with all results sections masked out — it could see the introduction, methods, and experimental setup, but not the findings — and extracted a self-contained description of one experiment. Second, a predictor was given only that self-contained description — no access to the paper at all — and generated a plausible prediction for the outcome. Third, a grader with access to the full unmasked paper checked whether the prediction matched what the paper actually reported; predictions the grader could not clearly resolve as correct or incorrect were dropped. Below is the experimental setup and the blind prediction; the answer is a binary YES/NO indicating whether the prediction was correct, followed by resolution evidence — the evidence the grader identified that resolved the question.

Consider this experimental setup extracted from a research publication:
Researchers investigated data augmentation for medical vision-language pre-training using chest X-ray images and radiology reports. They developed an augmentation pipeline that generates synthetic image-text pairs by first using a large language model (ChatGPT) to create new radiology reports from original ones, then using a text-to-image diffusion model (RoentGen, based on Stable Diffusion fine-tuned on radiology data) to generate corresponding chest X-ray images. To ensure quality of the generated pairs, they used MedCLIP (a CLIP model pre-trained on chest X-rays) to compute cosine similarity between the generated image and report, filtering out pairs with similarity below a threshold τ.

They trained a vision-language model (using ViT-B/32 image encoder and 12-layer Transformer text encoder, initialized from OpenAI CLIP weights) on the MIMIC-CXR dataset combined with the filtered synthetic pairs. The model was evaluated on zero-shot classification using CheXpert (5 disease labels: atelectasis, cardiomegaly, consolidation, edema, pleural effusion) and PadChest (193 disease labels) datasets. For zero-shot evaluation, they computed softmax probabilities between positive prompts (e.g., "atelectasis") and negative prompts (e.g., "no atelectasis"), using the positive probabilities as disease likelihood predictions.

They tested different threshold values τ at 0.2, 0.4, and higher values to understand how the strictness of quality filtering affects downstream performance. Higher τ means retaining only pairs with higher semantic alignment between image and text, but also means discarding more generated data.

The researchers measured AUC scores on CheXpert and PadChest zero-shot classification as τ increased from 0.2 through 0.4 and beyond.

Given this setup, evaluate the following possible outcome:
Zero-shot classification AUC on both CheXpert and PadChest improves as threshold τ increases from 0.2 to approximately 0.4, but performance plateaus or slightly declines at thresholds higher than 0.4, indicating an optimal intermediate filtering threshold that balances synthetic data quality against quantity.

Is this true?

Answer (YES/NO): YES